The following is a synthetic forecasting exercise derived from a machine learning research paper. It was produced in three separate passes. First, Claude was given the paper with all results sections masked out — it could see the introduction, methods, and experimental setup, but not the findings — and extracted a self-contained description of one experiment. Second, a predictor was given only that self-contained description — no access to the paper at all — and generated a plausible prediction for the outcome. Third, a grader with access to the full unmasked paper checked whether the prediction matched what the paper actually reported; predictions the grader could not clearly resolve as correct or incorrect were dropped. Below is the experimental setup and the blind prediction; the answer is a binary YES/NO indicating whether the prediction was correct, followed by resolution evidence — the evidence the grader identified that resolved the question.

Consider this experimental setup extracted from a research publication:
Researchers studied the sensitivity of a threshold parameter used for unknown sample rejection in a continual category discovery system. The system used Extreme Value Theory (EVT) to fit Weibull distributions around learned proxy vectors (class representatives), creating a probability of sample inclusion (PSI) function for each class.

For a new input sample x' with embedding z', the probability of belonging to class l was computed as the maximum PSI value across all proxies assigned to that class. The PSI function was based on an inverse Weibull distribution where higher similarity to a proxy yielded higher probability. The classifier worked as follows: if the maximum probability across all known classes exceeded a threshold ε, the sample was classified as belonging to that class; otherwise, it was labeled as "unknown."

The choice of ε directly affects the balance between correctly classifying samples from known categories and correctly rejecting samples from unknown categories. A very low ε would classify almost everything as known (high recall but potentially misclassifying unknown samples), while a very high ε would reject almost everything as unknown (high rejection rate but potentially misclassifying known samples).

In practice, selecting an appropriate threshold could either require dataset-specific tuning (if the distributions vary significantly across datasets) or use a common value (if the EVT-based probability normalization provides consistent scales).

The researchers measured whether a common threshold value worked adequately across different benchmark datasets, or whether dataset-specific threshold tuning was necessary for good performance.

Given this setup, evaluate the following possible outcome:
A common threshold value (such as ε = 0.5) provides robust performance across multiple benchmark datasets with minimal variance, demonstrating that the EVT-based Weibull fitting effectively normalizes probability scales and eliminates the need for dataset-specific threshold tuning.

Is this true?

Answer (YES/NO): YES